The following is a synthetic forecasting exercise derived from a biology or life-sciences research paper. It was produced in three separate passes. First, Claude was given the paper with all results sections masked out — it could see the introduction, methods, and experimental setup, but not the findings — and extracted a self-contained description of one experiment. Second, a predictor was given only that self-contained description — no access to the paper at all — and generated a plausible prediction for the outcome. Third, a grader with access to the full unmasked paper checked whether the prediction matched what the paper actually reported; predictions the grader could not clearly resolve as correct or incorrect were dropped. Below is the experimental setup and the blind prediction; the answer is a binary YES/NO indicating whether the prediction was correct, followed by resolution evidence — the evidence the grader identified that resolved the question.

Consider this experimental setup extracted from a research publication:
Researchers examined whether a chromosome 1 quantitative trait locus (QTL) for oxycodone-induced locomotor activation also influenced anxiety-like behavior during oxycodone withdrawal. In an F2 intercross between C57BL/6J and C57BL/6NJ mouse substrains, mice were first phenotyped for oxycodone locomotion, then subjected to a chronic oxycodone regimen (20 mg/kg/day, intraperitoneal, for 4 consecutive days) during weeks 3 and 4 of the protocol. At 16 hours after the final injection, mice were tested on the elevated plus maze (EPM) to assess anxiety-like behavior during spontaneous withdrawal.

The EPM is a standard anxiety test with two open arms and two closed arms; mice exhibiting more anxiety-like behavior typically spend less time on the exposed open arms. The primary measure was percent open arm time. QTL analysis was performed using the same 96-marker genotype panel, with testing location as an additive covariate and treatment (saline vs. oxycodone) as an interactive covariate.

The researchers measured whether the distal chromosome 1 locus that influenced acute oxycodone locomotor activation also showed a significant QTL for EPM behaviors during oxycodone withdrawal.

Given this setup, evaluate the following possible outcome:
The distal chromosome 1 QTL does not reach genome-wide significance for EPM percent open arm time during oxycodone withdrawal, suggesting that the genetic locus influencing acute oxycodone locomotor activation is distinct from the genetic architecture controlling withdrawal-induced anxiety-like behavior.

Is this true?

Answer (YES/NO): NO